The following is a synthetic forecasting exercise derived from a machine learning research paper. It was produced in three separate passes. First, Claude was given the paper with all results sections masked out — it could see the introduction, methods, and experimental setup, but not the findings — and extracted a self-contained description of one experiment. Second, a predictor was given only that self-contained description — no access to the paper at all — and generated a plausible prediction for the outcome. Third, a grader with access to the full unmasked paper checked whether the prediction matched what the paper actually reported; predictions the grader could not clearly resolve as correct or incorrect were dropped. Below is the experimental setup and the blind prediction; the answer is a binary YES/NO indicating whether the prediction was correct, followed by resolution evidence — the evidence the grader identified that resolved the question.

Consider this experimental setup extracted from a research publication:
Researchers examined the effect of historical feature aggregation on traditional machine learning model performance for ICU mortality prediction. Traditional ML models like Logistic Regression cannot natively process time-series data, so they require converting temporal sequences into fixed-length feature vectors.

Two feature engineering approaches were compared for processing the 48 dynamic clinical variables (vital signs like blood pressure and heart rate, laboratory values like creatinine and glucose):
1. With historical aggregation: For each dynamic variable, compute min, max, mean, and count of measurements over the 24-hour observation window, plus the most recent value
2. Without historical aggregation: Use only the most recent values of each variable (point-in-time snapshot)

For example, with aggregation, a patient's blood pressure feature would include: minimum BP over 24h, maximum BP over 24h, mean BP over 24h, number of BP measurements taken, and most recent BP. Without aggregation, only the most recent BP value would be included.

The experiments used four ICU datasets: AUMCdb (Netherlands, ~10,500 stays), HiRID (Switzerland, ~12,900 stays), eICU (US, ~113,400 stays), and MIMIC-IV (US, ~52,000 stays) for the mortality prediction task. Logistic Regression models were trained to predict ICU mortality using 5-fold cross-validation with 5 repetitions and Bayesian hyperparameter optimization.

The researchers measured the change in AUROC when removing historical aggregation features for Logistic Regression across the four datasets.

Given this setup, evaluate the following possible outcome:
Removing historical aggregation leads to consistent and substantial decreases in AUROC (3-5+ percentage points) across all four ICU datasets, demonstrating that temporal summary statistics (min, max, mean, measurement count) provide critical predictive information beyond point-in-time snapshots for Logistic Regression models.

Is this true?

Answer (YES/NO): NO